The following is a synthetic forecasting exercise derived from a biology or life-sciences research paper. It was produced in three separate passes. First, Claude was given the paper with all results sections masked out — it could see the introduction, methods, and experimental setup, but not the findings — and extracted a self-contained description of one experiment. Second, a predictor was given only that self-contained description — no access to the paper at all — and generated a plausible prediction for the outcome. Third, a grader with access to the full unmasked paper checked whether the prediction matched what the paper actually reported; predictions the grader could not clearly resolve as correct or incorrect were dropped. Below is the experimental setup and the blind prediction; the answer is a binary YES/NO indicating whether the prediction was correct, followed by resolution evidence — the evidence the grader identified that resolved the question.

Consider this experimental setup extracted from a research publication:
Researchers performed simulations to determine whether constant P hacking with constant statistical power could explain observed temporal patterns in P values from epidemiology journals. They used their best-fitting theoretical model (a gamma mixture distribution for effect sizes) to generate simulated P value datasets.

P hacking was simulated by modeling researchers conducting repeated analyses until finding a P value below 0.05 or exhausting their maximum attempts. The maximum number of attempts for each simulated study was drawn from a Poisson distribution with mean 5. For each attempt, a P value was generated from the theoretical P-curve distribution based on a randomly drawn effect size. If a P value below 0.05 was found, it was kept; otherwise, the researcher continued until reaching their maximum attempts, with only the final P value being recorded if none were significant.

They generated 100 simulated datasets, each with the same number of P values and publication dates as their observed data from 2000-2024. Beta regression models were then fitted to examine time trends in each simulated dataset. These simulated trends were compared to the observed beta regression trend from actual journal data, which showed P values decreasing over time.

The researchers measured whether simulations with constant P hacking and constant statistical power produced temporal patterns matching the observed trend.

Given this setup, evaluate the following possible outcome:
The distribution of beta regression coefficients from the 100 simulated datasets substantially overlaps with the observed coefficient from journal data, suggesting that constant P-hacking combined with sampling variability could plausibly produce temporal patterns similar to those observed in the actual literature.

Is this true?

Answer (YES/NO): NO